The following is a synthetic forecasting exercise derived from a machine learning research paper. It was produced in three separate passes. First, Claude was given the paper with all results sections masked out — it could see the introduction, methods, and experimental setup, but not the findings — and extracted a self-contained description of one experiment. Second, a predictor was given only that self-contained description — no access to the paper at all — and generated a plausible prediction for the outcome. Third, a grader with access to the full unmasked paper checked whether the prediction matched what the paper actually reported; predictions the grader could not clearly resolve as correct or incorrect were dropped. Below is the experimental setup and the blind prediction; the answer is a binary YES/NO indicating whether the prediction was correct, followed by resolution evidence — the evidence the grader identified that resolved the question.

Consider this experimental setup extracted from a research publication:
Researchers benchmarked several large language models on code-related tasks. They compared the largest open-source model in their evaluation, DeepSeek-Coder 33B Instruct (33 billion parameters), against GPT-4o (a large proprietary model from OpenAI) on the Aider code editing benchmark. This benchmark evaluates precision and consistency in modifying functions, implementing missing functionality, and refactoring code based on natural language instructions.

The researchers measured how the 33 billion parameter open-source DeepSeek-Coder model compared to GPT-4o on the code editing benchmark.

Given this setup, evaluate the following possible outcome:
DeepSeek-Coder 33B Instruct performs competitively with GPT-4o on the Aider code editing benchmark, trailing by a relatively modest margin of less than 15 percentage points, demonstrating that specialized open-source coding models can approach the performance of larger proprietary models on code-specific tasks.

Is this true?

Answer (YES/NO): YES